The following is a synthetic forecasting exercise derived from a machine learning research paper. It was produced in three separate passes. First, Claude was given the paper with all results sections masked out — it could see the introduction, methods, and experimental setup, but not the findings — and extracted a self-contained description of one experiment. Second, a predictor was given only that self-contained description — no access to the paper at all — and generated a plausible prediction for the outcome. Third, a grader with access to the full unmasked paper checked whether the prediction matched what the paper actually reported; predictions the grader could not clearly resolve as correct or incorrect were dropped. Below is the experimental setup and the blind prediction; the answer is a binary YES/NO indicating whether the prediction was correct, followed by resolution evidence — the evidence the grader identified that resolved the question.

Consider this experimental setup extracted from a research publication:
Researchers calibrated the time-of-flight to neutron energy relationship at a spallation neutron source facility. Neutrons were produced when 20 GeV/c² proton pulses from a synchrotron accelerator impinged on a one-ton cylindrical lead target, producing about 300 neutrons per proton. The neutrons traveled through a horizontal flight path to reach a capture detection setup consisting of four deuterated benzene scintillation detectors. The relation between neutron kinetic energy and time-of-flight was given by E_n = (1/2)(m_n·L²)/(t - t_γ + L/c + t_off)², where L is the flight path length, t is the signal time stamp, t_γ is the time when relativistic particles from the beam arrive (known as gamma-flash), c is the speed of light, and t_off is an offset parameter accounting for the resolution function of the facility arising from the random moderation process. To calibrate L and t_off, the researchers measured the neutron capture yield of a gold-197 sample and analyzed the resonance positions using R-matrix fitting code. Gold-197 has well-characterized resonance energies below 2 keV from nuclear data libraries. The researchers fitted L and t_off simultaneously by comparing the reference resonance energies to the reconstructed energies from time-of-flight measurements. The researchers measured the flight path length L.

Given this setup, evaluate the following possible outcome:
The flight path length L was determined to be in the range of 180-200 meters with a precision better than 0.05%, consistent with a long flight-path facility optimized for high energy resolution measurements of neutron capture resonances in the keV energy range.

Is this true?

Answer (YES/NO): YES